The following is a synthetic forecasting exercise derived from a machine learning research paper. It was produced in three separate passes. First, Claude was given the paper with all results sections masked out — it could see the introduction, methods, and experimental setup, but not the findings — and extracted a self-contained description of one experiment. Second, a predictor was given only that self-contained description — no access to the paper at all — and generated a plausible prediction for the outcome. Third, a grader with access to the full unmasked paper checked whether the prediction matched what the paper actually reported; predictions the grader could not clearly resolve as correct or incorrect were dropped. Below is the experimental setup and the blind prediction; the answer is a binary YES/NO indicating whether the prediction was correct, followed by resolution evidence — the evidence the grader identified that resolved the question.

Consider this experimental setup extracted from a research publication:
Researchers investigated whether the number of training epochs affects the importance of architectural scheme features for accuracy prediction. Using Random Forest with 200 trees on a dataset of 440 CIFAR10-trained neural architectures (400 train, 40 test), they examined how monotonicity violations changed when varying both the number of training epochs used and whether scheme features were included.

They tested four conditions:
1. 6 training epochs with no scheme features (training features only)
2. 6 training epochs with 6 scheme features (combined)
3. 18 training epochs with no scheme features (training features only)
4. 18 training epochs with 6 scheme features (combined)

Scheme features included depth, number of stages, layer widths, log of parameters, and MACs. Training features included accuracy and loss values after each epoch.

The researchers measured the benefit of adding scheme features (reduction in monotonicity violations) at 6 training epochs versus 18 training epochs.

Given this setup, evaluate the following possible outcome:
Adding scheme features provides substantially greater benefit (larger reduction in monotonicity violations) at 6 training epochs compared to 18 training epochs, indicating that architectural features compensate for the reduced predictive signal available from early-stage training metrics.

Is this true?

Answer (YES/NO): YES